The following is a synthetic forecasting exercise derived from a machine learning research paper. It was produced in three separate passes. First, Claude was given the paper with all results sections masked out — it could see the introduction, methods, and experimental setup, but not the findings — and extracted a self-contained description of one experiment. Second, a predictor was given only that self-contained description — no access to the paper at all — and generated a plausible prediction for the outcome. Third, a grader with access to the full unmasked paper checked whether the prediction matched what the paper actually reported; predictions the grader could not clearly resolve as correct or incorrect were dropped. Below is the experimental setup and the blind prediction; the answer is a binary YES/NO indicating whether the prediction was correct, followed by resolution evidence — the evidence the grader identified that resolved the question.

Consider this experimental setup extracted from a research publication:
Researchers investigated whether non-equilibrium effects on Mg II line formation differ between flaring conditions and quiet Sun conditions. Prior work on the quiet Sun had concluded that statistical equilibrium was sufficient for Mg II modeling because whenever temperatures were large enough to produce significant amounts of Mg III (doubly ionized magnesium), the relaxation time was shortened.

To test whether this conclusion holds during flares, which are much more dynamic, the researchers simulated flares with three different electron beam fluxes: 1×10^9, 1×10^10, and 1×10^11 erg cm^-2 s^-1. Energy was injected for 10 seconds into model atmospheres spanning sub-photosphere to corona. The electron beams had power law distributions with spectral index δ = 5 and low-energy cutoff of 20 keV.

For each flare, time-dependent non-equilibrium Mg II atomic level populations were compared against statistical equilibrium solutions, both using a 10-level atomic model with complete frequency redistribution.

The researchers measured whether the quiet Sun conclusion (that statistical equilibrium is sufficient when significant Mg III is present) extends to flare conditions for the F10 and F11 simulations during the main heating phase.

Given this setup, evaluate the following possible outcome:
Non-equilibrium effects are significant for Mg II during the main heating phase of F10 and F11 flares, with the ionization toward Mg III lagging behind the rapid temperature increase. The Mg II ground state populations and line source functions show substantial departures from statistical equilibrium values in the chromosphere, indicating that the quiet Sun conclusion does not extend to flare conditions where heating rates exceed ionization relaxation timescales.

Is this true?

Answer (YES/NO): NO